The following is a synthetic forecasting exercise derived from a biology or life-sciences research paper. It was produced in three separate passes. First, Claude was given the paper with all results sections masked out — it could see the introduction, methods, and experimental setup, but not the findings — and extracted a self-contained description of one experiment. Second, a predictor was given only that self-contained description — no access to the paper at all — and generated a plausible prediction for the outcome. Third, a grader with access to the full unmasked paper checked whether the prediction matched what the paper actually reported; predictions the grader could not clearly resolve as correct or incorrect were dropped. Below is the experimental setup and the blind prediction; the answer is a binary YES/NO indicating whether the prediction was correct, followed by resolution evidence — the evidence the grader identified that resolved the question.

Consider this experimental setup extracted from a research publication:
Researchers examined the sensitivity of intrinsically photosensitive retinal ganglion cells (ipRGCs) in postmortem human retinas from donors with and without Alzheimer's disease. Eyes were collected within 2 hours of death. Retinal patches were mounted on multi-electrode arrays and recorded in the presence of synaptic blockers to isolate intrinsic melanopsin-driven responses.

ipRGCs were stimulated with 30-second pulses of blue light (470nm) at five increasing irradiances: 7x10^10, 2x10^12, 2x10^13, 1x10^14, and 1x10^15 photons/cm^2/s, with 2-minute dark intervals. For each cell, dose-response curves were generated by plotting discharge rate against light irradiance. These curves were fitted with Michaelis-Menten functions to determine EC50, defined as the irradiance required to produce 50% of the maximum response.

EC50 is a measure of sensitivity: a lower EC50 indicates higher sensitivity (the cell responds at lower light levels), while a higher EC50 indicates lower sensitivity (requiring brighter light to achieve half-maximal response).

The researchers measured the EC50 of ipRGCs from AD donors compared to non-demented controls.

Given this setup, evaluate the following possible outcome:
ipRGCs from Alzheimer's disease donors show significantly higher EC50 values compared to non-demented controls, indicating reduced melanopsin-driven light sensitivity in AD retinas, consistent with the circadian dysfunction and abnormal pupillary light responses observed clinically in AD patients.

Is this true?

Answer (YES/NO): NO